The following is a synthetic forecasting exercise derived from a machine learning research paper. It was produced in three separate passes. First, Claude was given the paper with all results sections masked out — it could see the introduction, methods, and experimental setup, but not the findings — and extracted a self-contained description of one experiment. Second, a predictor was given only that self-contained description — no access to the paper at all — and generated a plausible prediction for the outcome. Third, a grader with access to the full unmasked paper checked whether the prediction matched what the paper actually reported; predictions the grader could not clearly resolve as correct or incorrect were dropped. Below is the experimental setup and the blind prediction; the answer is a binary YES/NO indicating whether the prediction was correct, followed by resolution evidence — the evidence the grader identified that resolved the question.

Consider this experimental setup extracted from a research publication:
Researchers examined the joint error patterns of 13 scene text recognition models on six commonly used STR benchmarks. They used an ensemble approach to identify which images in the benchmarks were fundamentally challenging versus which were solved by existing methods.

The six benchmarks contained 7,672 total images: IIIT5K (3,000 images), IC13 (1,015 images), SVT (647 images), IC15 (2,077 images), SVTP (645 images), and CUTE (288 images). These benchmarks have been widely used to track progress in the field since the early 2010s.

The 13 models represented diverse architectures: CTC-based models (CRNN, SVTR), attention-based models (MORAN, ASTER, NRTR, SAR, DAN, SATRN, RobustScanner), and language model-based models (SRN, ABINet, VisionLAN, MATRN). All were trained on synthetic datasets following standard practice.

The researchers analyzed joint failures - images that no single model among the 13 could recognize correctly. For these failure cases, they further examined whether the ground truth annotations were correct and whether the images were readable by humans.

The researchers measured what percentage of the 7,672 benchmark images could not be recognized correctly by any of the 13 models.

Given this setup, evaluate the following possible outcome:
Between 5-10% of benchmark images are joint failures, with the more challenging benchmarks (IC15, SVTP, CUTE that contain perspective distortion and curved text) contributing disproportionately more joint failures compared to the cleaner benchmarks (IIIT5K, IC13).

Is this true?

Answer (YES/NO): NO